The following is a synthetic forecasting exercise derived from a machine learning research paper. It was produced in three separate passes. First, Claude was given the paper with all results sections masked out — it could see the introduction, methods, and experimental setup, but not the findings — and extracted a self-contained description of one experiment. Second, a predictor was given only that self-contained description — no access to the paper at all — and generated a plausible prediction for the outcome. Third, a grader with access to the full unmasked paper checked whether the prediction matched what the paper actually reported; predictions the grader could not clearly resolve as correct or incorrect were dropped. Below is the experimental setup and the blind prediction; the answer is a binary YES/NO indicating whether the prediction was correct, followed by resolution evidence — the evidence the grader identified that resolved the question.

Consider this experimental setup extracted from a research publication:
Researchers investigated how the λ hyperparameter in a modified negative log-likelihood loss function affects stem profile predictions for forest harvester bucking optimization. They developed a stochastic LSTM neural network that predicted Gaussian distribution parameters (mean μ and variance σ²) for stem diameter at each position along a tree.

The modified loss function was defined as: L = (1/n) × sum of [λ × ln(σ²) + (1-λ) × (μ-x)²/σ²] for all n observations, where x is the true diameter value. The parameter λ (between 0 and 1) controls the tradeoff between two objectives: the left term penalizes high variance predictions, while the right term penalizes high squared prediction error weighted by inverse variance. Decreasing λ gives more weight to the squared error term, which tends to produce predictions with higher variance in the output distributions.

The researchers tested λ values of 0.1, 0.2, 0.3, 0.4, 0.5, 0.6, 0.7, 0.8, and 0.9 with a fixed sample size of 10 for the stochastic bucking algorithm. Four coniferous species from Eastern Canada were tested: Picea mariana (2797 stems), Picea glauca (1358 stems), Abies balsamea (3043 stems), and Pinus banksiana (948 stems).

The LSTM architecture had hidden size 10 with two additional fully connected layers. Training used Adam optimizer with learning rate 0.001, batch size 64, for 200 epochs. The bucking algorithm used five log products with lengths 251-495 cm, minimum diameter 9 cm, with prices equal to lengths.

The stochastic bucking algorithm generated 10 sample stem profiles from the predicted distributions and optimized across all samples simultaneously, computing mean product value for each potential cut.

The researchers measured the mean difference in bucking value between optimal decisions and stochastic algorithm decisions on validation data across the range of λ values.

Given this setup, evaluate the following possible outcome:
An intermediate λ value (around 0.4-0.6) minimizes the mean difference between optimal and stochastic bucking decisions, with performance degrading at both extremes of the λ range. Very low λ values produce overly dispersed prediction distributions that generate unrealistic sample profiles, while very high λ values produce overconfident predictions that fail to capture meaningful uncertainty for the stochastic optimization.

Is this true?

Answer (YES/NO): NO